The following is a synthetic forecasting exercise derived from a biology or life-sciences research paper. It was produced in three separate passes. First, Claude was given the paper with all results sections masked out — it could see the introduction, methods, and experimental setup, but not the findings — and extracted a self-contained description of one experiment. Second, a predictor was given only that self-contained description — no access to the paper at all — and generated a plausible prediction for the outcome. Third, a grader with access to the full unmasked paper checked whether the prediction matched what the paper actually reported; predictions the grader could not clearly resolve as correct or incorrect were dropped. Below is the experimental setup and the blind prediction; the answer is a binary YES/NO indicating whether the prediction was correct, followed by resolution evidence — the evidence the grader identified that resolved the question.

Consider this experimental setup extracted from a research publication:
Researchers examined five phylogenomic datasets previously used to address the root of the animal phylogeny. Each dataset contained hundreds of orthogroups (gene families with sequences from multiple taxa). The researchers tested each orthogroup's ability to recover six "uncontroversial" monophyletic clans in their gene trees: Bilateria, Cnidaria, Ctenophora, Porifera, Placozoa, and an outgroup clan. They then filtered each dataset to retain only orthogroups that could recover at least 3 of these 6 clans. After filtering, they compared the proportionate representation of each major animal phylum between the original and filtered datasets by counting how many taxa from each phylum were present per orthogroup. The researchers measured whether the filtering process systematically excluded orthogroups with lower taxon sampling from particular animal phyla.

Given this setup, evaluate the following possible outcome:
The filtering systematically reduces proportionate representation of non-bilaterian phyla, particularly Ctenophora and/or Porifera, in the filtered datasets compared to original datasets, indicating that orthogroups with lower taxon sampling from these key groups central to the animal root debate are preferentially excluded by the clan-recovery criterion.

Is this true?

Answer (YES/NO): NO